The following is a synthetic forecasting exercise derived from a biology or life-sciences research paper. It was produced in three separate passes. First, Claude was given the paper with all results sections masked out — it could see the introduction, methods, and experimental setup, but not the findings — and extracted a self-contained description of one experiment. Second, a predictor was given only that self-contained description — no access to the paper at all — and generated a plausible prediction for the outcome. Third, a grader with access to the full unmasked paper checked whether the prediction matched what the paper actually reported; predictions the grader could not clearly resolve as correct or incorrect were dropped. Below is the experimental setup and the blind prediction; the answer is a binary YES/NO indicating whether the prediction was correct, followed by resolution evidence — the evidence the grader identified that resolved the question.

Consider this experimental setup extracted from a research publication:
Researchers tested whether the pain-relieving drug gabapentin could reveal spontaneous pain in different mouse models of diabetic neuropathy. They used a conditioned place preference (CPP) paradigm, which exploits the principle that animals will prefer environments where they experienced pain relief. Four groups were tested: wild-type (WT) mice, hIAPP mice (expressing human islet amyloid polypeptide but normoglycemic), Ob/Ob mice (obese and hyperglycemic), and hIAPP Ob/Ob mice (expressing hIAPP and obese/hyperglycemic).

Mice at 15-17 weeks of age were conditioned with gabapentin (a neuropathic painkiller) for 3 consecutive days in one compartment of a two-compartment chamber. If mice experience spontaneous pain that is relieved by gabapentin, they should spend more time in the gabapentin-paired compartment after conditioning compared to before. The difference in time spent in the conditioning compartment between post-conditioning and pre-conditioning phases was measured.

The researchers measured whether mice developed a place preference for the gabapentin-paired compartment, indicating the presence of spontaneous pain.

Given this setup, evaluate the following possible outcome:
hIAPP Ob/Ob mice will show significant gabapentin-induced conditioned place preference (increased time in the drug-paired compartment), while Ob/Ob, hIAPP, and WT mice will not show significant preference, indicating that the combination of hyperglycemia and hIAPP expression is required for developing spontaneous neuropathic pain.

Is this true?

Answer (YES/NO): NO